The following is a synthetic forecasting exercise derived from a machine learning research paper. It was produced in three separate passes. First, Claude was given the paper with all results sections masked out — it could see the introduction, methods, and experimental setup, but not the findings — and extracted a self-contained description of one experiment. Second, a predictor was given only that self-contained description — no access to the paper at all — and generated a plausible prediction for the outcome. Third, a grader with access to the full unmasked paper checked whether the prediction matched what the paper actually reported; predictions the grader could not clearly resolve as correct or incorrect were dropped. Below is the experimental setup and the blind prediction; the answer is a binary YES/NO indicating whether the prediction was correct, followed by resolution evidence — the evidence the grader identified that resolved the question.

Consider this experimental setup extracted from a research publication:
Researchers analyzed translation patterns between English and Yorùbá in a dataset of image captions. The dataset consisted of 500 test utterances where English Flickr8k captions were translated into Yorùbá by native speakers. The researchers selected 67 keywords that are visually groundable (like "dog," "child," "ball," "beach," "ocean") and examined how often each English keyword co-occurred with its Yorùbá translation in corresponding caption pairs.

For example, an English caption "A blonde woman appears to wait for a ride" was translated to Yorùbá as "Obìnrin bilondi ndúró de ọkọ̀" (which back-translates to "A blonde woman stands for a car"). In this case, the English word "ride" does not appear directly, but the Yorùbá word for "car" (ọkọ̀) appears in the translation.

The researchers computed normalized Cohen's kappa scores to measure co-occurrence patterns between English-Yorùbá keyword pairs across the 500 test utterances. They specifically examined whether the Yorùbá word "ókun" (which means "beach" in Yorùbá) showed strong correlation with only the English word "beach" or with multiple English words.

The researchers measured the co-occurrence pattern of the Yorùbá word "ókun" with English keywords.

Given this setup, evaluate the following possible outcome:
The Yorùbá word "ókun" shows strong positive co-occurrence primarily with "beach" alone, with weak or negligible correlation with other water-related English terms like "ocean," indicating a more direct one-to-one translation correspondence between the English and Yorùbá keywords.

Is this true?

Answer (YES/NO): NO